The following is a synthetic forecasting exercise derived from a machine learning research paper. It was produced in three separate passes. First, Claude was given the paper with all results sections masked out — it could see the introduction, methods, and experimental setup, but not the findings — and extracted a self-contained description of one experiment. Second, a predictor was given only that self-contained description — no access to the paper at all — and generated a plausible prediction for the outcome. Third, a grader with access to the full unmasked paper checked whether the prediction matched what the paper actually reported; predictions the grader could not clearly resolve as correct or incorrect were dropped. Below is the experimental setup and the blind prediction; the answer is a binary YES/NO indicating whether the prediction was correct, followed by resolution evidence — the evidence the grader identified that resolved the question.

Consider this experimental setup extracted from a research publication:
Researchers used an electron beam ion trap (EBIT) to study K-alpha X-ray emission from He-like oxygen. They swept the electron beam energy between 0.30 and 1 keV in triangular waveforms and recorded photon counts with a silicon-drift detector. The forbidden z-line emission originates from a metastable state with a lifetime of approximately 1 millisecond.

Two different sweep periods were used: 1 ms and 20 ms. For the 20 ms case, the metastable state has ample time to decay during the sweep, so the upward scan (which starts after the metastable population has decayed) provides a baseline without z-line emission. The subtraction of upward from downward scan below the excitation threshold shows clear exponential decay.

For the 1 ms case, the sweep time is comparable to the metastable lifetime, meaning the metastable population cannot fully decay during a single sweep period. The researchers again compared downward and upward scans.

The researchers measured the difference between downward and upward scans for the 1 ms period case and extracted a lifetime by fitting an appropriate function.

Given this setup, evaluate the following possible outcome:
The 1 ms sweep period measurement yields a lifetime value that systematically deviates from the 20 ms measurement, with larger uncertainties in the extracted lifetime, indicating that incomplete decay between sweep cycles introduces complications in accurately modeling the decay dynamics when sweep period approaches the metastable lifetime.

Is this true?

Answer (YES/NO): NO